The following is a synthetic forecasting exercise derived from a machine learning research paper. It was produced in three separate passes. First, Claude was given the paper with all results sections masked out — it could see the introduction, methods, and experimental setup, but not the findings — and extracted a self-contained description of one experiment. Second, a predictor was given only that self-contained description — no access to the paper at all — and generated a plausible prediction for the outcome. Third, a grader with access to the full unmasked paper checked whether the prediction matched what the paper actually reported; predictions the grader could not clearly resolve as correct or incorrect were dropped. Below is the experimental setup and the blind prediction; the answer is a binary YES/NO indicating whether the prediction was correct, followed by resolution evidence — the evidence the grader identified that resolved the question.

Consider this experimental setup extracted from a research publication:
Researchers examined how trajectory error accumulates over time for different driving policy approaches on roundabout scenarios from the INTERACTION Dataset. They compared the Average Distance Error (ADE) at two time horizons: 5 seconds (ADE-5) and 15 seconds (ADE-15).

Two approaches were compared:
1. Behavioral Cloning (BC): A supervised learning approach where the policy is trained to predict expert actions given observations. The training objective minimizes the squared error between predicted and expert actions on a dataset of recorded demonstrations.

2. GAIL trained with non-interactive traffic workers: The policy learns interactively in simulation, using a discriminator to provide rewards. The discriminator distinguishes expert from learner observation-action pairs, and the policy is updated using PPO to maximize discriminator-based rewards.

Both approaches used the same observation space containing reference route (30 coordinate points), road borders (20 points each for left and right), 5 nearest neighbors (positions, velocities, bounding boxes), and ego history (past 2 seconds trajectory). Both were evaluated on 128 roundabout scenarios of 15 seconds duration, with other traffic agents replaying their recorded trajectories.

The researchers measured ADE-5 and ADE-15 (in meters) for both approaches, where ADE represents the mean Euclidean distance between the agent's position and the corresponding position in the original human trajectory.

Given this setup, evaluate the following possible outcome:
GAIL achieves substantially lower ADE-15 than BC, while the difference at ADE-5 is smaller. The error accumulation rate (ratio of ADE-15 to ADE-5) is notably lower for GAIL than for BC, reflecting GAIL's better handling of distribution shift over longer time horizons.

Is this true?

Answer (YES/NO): YES